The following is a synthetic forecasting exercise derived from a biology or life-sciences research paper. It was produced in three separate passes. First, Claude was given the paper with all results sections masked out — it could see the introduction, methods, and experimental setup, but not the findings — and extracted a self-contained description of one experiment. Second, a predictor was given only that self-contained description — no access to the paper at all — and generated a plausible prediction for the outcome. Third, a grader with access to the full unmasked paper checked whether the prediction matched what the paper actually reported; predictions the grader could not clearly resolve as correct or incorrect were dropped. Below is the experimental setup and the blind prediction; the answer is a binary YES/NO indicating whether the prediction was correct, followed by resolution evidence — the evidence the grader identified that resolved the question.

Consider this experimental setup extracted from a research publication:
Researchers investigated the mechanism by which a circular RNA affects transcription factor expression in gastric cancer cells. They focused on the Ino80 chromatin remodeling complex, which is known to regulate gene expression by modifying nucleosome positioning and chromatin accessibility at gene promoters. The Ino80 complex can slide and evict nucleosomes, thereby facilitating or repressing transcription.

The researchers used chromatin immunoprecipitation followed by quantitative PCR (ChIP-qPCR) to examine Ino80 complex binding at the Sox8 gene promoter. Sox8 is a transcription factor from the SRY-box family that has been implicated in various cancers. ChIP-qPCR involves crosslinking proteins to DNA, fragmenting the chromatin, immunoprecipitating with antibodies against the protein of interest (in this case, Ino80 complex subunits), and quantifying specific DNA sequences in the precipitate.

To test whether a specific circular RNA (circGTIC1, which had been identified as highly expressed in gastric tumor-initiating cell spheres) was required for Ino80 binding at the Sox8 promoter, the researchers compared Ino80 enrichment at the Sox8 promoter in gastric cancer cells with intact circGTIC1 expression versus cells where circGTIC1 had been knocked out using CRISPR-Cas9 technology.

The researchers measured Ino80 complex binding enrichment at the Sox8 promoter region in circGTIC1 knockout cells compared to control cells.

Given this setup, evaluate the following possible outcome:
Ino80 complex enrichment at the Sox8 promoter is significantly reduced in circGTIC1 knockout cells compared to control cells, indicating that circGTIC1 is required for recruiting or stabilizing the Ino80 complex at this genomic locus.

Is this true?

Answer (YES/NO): YES